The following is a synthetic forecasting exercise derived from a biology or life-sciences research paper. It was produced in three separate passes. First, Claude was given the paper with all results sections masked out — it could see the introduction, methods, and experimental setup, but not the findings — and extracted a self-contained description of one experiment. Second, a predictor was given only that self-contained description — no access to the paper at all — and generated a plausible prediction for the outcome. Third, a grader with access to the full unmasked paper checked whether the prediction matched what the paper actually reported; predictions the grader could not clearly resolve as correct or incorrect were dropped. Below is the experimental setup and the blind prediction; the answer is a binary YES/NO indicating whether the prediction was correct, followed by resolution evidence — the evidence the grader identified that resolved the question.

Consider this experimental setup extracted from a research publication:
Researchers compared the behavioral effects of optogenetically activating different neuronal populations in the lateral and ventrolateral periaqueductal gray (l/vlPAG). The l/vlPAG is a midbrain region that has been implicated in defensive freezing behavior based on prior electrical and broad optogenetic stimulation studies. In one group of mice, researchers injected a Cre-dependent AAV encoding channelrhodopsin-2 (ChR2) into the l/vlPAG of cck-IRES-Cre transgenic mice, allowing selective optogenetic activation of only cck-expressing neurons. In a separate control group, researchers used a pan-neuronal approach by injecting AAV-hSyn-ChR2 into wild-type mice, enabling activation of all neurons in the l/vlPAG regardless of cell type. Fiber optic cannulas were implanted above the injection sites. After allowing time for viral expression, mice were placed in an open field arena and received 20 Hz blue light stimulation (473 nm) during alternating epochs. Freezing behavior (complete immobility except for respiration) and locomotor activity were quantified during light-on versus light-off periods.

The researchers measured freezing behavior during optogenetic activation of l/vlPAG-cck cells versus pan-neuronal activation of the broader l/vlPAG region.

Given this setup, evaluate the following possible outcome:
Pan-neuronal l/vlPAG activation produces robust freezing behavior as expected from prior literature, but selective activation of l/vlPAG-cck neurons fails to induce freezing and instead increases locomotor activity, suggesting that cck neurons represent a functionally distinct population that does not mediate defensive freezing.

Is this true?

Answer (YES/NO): YES